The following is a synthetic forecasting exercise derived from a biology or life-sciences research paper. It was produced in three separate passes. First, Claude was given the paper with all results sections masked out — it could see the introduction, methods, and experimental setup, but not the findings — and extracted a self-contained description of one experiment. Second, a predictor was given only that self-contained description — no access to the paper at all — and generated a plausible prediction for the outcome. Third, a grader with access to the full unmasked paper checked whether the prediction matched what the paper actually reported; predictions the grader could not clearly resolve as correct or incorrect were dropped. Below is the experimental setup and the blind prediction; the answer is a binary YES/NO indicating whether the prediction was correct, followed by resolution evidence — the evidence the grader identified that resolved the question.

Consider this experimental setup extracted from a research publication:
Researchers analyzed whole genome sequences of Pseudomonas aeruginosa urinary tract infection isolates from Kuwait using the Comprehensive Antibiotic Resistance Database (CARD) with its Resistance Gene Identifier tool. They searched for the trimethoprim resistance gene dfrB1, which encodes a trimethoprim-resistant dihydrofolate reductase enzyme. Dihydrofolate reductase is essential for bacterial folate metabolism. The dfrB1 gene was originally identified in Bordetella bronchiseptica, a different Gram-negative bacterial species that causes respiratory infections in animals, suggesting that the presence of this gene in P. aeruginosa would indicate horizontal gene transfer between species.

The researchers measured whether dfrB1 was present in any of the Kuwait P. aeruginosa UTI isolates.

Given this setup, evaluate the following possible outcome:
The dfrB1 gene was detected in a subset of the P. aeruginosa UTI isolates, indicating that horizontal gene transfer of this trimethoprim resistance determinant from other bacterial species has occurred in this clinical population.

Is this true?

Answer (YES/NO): NO